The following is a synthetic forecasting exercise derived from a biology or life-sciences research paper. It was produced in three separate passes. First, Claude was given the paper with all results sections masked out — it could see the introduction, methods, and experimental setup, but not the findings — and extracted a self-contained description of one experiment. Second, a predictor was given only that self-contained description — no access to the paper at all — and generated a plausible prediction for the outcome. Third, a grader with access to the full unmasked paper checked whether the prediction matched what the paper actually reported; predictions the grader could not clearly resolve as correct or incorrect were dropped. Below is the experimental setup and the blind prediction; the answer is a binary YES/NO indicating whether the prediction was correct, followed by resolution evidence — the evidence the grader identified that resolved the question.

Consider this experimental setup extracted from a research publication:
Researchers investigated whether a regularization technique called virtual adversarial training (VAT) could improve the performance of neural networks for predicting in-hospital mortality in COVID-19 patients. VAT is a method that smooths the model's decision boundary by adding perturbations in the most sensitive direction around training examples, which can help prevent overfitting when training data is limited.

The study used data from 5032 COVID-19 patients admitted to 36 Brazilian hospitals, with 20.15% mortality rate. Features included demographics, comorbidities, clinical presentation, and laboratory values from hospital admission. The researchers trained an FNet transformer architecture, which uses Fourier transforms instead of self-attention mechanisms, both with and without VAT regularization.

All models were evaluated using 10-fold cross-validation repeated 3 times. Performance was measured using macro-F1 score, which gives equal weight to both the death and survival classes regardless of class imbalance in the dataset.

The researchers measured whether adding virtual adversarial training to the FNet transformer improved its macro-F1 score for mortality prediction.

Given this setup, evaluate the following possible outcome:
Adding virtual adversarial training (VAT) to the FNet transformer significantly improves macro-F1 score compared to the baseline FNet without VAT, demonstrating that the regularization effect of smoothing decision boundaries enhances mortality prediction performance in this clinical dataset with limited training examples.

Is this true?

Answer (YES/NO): NO